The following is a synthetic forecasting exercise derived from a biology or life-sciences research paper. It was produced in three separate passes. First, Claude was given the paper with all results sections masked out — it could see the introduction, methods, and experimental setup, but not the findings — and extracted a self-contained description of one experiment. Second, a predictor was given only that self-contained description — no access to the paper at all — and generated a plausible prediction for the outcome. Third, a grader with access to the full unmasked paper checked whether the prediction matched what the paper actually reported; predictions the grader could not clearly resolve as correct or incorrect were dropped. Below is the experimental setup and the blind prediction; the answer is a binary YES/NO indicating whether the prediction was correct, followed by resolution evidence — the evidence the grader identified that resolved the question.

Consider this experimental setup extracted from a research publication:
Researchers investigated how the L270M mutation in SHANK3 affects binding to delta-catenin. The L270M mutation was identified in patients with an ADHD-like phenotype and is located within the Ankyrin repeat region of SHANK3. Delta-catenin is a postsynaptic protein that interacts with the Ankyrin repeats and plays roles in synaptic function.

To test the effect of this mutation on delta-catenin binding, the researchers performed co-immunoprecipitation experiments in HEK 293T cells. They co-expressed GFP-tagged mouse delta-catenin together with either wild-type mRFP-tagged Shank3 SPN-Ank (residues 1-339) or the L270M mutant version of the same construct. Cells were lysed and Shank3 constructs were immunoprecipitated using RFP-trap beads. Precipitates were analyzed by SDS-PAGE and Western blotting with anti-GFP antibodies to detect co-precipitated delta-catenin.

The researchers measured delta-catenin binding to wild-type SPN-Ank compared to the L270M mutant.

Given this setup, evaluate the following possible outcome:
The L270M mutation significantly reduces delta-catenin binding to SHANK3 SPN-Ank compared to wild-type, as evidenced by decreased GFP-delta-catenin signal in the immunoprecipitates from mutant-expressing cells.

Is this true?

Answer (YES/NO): YES